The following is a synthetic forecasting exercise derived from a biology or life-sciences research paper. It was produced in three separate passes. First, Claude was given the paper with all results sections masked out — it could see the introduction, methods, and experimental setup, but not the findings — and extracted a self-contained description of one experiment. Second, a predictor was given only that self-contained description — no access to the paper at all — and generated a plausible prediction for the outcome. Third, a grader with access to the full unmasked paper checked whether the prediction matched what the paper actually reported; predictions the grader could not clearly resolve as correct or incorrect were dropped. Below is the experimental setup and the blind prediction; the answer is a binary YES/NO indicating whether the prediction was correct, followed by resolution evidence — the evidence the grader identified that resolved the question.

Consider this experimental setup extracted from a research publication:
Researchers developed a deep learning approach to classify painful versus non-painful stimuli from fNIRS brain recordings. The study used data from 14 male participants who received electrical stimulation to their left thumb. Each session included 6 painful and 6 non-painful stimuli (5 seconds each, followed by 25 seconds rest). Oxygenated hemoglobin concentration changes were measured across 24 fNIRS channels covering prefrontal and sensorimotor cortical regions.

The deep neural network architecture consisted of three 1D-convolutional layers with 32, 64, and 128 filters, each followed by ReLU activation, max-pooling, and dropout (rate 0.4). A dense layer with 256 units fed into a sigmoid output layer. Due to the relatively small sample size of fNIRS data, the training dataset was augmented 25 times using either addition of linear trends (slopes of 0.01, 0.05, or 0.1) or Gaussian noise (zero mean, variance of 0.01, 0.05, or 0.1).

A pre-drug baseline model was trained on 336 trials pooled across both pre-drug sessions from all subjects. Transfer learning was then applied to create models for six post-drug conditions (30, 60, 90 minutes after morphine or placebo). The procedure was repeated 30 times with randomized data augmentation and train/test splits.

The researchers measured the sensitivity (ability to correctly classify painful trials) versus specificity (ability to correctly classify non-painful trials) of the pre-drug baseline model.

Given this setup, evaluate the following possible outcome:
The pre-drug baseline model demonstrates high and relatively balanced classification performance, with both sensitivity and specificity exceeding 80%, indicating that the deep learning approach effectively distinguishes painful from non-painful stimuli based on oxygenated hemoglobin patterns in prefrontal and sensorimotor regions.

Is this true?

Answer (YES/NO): YES